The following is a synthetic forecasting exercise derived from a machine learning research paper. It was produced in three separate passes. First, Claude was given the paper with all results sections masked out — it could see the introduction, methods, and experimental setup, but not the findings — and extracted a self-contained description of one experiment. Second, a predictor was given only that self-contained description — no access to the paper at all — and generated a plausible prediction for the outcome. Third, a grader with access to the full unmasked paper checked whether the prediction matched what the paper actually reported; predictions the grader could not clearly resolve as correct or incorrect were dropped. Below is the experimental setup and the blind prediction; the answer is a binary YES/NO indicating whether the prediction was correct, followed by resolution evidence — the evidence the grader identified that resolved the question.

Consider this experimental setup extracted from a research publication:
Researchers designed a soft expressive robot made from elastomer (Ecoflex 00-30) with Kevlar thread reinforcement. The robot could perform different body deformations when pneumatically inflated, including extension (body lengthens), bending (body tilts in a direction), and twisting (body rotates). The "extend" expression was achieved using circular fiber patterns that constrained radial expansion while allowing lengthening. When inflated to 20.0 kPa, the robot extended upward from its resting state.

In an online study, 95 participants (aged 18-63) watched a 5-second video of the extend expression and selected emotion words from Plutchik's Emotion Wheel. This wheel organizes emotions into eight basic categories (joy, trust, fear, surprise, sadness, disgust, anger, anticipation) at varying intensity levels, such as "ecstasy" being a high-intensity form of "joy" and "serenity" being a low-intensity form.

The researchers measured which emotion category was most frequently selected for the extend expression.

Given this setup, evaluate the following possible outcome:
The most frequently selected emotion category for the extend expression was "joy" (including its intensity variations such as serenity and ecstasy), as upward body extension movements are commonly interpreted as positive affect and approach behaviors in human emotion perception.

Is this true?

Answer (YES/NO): NO